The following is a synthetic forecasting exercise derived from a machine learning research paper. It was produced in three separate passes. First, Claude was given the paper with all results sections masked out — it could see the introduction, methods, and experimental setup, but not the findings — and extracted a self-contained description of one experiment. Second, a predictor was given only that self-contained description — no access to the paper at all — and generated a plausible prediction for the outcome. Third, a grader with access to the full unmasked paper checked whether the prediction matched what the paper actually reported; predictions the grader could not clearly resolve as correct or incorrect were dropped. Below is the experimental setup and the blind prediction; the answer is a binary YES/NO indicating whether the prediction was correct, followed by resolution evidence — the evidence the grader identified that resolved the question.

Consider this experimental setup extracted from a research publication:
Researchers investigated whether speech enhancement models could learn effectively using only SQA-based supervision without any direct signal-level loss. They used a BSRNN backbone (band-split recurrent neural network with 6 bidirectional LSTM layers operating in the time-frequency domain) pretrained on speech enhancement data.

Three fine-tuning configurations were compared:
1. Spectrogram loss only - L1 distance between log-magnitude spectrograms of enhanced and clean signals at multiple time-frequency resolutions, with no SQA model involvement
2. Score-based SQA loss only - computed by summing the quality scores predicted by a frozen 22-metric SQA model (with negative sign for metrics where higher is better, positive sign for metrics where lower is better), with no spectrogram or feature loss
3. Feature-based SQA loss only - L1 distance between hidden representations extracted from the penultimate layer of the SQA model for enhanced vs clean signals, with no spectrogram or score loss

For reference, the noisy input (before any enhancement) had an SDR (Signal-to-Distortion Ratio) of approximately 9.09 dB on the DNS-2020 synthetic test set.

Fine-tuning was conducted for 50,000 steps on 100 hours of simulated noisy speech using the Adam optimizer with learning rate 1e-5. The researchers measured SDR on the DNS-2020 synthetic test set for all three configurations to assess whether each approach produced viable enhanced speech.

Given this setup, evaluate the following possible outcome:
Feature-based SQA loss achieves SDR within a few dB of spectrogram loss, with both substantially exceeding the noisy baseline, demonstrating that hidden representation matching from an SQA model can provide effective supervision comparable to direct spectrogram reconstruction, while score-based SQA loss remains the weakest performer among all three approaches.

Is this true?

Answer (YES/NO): YES